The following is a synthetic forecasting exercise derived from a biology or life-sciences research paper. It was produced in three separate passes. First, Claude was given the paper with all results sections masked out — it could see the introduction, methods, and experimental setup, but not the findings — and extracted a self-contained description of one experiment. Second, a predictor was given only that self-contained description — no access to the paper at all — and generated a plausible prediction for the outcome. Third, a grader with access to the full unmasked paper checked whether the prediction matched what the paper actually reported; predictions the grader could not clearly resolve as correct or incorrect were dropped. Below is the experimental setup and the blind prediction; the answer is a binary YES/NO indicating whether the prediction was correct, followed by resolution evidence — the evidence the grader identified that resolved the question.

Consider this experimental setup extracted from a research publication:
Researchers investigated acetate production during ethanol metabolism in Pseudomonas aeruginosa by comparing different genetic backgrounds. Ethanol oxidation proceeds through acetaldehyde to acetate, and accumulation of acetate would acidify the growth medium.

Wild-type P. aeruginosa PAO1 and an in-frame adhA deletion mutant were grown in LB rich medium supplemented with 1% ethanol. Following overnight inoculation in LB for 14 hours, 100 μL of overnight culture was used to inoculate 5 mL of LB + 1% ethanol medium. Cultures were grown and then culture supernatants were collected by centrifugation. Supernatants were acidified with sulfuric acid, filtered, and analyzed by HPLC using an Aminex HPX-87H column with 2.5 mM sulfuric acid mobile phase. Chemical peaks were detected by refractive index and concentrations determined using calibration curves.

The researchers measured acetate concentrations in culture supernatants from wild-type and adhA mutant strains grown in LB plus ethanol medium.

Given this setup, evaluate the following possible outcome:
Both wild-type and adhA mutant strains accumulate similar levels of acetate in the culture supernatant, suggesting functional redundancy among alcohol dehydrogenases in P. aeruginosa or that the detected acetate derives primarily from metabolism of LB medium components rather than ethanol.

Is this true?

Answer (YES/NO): NO